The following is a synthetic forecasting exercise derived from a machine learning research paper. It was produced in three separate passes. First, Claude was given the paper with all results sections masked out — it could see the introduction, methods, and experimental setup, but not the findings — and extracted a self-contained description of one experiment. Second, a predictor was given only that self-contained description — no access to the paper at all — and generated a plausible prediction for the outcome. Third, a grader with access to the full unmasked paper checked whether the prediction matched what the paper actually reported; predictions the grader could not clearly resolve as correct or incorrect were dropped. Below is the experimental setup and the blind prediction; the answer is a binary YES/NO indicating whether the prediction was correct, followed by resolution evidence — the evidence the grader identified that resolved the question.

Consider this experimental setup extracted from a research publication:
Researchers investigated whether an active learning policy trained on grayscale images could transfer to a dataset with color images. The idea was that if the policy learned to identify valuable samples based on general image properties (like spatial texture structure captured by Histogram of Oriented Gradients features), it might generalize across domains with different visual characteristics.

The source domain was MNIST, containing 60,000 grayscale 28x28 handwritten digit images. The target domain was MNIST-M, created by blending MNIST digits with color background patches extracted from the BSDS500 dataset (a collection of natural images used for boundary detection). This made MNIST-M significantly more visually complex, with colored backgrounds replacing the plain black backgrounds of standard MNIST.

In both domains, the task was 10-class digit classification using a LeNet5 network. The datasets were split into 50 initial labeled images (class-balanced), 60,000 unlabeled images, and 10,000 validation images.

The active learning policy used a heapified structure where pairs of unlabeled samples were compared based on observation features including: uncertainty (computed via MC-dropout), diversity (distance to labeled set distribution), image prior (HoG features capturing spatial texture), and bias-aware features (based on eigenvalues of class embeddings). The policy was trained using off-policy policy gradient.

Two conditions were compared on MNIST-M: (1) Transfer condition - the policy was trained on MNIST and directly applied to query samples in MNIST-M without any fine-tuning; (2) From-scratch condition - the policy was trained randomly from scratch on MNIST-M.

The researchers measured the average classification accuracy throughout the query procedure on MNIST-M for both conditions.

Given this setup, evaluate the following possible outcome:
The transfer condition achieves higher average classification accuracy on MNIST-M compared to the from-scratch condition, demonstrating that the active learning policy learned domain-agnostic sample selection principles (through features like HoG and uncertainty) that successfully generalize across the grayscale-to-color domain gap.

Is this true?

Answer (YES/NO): YES